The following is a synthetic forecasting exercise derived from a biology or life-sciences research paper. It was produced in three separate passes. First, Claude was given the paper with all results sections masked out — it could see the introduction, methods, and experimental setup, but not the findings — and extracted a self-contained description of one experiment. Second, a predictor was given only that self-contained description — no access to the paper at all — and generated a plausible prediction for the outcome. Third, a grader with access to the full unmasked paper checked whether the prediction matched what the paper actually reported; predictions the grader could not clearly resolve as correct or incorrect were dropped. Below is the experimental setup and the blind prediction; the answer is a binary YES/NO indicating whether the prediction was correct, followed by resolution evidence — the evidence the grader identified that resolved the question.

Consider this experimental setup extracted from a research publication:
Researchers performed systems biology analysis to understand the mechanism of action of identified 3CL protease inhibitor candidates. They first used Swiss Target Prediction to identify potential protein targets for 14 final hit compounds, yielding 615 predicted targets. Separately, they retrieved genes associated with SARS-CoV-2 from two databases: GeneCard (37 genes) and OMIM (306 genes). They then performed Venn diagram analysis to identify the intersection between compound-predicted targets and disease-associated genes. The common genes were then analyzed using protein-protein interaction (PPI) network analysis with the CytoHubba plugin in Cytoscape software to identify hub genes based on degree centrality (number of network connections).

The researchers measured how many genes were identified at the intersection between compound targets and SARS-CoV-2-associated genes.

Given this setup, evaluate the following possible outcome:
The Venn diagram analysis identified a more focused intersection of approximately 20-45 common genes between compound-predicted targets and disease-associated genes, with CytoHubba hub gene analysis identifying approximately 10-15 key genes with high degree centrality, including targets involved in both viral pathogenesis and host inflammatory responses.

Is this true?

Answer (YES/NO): YES